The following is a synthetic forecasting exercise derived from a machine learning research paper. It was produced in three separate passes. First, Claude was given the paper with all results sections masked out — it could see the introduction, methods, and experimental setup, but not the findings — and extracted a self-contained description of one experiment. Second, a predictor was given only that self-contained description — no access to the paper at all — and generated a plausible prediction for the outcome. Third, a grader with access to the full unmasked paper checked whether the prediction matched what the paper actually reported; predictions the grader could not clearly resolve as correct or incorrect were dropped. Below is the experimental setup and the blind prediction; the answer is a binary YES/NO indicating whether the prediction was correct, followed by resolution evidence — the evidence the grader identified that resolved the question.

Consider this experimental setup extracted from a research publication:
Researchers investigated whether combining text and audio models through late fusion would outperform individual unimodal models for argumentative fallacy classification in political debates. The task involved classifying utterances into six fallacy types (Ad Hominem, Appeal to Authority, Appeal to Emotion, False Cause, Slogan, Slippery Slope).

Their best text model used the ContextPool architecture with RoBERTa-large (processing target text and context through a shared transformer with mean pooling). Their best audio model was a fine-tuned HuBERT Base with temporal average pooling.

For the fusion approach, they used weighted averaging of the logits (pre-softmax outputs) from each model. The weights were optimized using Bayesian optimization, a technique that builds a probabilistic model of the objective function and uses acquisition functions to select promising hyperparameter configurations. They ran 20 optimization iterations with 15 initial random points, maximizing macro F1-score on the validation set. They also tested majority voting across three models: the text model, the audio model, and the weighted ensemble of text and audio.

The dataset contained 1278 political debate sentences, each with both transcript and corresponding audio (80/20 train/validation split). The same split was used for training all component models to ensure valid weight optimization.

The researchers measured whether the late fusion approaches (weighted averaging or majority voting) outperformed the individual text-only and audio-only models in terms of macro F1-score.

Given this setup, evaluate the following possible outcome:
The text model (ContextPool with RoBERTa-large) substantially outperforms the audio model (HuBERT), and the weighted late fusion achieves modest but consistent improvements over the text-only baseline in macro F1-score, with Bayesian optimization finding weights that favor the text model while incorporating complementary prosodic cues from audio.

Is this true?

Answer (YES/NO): NO